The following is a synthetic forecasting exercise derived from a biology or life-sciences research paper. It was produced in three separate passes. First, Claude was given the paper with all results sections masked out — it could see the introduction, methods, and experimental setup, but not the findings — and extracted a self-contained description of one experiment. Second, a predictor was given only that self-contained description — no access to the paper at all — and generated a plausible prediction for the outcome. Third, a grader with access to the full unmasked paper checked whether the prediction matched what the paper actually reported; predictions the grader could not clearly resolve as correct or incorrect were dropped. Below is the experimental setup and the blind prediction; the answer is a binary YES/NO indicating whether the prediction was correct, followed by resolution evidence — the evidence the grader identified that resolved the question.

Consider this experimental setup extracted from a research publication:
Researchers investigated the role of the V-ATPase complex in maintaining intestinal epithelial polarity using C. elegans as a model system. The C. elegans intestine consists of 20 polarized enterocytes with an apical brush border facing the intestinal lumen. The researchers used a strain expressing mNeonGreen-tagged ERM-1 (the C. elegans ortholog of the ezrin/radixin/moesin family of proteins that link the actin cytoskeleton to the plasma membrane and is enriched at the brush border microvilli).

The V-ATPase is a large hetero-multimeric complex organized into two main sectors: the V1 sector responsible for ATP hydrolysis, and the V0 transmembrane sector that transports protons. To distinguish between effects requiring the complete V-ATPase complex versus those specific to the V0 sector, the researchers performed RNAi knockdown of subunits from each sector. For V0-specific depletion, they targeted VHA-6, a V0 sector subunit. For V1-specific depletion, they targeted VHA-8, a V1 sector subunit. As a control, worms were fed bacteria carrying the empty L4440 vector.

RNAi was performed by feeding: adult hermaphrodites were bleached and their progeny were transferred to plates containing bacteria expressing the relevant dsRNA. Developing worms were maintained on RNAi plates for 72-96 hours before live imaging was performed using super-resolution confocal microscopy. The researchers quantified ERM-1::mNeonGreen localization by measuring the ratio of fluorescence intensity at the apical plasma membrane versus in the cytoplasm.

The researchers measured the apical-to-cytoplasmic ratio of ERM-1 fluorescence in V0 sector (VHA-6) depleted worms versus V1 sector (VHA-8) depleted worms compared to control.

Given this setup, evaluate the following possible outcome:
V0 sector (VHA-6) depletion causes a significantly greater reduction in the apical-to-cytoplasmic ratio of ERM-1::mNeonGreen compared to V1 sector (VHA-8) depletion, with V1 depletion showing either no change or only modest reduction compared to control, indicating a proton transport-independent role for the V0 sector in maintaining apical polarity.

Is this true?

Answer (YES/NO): NO